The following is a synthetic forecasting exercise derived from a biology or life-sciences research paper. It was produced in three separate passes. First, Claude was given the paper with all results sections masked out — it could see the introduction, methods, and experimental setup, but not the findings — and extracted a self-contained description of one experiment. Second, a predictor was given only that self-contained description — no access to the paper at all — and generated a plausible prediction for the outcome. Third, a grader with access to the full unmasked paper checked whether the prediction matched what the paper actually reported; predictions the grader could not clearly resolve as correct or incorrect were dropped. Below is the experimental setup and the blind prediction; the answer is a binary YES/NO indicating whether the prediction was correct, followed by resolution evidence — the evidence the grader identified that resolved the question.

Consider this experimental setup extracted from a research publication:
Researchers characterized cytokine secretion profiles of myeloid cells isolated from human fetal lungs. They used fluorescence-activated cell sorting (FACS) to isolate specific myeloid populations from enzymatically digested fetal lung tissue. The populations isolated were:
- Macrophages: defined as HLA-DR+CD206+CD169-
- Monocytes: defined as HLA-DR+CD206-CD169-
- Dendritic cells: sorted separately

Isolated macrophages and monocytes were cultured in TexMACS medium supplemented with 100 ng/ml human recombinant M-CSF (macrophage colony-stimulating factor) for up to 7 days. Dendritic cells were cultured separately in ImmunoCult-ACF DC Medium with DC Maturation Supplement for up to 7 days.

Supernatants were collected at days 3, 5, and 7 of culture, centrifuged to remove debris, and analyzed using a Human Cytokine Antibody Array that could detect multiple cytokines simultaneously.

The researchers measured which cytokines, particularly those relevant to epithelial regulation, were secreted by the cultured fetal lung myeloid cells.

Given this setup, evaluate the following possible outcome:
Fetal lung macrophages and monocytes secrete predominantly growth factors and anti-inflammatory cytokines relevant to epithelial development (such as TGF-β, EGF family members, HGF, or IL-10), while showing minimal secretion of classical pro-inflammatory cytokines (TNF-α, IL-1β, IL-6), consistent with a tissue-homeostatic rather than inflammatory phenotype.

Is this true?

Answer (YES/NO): NO